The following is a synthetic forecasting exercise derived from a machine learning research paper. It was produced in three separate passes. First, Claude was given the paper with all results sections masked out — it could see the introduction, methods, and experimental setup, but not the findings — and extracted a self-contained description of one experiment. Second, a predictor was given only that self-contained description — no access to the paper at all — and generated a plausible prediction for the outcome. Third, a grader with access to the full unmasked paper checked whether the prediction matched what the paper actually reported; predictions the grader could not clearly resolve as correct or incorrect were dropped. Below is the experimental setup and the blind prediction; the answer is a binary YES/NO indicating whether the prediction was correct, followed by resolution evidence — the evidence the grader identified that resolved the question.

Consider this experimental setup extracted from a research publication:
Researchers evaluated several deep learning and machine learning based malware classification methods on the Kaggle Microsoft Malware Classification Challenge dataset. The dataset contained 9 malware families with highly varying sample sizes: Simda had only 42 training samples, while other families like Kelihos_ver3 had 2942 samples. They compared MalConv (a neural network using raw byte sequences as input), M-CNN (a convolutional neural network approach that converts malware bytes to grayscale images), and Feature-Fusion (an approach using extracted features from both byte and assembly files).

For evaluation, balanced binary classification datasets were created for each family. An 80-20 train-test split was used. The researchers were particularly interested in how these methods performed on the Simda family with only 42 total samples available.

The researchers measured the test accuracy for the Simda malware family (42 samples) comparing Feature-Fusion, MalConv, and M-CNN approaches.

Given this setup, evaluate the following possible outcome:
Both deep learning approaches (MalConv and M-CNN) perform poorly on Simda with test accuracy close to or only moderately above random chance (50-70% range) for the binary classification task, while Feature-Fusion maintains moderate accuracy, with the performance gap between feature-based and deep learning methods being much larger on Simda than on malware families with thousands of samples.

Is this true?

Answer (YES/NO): YES